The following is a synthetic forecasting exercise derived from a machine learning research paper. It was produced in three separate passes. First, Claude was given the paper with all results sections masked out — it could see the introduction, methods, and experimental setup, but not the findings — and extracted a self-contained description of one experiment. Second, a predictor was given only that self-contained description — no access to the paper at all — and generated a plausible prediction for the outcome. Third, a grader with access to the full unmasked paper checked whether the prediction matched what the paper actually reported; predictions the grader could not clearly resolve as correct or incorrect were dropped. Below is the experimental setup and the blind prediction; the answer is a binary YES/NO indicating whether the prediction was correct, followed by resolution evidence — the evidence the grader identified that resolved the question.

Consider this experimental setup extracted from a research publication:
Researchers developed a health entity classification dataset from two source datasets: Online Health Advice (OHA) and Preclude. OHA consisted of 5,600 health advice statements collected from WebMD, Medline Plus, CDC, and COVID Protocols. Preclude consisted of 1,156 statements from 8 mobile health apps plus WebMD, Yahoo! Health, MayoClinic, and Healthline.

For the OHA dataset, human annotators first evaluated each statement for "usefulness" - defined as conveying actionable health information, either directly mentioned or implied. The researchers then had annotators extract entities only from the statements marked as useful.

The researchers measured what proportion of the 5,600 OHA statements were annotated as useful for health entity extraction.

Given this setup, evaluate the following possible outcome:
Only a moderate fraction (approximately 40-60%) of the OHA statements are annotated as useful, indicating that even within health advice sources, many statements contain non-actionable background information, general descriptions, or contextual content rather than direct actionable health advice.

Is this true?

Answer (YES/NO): YES